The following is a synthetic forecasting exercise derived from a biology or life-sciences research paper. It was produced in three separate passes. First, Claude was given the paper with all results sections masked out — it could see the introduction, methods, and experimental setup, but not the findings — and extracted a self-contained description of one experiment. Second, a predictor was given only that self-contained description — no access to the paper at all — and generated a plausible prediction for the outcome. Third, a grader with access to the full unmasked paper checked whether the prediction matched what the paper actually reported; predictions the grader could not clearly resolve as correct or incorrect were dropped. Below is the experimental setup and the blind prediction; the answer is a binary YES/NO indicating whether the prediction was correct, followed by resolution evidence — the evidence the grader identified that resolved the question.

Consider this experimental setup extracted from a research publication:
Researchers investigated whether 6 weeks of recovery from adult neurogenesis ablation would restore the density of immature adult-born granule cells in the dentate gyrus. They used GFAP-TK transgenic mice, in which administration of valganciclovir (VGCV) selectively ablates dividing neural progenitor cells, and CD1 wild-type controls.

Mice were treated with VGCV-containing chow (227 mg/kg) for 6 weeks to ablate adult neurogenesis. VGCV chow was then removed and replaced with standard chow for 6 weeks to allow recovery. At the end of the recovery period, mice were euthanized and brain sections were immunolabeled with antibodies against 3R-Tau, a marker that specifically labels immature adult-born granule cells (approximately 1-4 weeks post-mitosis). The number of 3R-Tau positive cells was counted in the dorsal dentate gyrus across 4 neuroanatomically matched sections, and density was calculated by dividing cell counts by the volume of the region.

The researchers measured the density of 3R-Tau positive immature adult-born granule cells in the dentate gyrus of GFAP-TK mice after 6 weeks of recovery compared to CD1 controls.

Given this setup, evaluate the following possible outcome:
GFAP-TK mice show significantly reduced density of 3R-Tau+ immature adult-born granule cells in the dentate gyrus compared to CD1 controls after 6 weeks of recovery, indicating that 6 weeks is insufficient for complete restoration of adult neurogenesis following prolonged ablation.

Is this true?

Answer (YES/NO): YES